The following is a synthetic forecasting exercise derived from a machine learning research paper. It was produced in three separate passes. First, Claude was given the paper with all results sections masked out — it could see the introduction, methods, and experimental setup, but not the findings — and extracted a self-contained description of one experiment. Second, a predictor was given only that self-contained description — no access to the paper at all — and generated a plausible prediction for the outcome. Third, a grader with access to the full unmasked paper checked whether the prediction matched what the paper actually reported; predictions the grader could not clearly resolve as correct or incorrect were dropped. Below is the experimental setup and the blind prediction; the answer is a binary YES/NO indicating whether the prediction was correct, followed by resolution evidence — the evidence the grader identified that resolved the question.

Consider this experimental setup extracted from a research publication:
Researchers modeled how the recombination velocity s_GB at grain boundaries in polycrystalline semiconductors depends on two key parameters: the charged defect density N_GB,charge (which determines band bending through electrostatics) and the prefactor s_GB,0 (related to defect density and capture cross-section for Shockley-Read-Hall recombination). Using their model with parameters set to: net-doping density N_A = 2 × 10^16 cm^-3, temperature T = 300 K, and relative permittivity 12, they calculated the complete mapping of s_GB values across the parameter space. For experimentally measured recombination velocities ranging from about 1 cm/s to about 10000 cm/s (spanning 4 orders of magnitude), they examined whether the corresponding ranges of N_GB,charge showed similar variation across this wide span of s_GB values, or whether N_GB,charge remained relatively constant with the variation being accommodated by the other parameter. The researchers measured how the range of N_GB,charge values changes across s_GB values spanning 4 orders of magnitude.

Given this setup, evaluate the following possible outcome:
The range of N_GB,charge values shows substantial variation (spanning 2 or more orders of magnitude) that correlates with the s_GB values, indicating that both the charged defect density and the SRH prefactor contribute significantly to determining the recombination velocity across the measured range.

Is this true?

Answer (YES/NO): NO